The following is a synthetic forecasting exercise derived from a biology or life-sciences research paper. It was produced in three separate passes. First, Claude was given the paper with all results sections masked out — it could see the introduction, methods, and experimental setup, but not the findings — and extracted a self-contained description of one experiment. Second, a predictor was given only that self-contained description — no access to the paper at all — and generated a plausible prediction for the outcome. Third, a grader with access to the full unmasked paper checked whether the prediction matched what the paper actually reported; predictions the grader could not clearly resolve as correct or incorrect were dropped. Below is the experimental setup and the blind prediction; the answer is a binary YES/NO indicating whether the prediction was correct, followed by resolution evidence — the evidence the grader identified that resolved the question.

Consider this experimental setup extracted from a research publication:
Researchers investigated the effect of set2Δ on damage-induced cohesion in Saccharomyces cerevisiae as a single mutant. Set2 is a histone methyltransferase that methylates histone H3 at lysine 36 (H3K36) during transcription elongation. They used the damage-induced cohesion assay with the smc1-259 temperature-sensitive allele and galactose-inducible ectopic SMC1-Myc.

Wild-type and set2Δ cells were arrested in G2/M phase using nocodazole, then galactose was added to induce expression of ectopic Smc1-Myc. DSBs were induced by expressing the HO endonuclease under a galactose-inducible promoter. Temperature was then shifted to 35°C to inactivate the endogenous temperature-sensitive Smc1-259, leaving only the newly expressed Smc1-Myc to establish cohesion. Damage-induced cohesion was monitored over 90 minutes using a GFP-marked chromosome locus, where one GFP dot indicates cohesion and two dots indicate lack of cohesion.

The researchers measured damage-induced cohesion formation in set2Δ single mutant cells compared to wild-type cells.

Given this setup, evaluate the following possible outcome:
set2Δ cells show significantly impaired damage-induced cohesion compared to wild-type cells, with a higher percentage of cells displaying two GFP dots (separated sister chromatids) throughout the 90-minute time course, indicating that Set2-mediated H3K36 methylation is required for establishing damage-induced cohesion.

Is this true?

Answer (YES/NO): NO